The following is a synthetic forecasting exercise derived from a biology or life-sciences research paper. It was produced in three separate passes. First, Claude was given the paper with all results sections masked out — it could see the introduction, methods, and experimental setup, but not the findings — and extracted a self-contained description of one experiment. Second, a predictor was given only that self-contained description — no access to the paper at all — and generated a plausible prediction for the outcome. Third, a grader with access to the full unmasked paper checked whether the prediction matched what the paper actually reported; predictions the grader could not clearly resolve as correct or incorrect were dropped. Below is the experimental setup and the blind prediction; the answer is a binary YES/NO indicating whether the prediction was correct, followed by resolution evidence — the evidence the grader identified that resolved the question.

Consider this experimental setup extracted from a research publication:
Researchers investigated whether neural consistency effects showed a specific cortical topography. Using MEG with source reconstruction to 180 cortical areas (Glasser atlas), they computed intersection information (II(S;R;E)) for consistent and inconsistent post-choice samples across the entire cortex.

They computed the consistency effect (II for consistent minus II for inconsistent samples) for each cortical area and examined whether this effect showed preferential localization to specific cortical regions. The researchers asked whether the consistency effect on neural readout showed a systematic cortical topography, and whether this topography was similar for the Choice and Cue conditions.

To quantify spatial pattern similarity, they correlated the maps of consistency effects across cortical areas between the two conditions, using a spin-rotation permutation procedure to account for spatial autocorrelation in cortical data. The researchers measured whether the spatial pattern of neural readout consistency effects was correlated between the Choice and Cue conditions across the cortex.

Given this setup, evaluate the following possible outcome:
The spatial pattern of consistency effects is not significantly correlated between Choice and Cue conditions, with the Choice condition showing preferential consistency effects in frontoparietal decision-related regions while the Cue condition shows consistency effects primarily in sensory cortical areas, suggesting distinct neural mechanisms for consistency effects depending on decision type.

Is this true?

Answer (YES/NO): NO